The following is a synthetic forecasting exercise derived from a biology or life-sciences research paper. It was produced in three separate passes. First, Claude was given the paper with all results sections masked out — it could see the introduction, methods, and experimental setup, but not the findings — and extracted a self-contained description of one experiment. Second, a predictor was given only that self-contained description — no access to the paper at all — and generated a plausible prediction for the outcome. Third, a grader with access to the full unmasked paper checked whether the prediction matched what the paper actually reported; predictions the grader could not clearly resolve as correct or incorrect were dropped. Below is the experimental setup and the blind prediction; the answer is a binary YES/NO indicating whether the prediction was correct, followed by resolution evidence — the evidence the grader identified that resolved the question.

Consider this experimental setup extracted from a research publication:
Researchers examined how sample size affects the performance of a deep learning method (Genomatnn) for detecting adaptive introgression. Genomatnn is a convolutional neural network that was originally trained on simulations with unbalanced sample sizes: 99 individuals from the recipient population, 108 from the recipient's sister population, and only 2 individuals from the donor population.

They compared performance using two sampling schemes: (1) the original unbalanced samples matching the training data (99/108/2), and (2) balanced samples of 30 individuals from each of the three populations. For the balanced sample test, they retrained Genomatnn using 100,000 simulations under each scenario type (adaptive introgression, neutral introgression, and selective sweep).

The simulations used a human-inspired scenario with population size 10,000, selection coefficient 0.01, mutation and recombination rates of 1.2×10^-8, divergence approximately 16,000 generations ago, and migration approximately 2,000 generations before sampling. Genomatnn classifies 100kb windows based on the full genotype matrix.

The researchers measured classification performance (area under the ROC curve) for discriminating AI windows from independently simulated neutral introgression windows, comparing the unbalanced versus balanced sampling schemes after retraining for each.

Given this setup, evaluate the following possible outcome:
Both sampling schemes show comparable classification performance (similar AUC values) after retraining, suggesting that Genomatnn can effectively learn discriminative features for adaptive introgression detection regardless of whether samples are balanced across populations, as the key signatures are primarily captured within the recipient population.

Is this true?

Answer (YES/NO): NO